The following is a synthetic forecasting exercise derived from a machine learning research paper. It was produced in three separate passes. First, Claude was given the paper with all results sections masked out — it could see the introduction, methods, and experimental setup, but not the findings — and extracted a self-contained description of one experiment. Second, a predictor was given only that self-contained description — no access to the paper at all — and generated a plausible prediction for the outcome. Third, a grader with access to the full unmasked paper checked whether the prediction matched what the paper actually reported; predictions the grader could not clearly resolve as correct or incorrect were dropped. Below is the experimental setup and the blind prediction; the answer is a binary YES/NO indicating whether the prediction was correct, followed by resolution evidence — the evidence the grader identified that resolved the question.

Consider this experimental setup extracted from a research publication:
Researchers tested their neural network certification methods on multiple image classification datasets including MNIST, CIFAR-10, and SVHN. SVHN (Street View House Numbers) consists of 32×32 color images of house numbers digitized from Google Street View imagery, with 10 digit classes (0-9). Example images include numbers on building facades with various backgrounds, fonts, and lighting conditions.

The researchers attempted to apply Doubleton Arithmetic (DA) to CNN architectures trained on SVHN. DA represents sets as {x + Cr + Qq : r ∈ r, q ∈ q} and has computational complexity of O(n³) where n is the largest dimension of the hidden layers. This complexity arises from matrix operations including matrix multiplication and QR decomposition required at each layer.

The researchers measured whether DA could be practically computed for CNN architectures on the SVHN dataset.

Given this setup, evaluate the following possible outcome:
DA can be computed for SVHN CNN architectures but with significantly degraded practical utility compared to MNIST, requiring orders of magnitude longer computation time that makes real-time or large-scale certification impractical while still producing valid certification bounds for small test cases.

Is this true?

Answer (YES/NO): NO